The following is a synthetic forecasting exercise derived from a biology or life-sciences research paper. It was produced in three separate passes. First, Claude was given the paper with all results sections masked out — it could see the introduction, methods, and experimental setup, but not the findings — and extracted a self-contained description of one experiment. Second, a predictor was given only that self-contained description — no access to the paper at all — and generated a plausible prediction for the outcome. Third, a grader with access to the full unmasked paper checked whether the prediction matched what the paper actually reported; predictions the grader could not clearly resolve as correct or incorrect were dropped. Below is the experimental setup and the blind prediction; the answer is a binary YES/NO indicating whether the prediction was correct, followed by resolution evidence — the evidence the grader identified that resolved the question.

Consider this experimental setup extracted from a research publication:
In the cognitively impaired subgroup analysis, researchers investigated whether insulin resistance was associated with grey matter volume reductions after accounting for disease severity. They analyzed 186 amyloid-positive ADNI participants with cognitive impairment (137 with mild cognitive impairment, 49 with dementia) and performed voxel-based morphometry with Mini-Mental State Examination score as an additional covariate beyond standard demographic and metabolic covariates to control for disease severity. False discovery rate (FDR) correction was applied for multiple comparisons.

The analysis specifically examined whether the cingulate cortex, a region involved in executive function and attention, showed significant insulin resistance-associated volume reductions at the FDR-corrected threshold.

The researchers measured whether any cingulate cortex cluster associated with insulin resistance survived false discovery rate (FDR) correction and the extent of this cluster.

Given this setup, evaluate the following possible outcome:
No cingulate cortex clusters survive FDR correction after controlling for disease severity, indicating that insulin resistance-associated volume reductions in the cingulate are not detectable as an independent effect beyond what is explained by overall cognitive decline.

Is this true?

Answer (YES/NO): NO